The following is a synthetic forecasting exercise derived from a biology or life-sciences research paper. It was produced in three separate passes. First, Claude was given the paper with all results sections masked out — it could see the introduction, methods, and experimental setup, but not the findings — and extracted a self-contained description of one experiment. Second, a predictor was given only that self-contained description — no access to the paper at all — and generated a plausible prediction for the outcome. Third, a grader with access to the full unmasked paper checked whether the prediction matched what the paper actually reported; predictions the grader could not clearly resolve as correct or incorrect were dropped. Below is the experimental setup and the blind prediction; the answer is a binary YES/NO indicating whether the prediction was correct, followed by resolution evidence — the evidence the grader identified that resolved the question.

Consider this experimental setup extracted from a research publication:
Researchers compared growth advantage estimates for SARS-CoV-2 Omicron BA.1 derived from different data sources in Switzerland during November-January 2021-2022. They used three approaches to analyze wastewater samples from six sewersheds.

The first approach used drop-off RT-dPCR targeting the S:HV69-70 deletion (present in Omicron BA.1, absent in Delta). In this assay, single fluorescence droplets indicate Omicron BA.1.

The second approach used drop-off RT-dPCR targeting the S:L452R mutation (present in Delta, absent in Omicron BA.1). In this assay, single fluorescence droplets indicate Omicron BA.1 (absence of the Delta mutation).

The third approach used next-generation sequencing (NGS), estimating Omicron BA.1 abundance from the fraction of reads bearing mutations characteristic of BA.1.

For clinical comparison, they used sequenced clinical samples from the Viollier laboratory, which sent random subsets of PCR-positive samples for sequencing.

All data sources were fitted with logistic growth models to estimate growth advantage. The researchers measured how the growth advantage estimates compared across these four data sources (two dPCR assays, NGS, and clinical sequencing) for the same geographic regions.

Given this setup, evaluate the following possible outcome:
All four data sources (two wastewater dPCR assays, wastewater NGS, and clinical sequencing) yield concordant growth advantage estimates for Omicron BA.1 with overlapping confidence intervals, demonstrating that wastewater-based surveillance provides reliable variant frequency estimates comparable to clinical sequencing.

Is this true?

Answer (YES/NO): YES